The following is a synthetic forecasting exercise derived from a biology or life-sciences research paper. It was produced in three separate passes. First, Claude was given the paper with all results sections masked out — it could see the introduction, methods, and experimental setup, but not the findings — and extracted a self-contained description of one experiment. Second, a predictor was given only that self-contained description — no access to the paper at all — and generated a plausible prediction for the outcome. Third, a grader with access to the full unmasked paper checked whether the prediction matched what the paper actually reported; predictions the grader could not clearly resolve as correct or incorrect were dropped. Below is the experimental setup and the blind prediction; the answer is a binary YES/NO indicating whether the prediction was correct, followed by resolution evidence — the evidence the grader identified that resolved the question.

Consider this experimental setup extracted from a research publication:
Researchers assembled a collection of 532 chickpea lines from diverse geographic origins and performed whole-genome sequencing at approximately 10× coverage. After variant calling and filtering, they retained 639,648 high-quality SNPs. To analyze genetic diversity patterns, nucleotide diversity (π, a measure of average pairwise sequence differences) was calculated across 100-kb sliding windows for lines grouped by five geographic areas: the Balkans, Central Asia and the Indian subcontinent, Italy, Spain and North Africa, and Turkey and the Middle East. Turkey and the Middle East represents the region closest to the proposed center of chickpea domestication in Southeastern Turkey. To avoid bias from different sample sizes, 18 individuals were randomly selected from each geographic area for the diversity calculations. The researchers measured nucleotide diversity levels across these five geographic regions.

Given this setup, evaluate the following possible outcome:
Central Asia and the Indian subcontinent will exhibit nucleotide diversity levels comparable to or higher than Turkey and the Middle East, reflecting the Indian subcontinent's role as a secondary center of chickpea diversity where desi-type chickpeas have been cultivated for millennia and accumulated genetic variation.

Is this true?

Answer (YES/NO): YES